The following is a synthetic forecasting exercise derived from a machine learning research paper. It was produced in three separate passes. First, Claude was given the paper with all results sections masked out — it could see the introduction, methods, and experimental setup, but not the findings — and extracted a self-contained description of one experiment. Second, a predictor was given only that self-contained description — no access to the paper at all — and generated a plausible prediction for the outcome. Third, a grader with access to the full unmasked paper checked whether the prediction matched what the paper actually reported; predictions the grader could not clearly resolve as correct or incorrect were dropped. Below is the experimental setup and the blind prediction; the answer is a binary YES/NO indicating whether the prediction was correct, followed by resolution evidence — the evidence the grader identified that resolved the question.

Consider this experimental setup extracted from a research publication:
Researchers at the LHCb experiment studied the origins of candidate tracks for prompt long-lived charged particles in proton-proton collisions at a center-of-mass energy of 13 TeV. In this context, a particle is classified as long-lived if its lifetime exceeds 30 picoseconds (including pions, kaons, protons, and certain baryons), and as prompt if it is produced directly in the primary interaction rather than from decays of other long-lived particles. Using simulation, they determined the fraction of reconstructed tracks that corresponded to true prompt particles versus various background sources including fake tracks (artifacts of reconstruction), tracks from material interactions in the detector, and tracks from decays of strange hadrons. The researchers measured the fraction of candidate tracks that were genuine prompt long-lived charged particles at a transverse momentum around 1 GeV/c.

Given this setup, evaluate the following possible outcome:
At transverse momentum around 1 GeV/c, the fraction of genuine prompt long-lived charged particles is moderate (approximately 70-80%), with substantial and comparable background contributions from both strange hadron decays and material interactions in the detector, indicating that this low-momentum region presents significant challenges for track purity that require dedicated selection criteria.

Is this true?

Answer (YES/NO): NO